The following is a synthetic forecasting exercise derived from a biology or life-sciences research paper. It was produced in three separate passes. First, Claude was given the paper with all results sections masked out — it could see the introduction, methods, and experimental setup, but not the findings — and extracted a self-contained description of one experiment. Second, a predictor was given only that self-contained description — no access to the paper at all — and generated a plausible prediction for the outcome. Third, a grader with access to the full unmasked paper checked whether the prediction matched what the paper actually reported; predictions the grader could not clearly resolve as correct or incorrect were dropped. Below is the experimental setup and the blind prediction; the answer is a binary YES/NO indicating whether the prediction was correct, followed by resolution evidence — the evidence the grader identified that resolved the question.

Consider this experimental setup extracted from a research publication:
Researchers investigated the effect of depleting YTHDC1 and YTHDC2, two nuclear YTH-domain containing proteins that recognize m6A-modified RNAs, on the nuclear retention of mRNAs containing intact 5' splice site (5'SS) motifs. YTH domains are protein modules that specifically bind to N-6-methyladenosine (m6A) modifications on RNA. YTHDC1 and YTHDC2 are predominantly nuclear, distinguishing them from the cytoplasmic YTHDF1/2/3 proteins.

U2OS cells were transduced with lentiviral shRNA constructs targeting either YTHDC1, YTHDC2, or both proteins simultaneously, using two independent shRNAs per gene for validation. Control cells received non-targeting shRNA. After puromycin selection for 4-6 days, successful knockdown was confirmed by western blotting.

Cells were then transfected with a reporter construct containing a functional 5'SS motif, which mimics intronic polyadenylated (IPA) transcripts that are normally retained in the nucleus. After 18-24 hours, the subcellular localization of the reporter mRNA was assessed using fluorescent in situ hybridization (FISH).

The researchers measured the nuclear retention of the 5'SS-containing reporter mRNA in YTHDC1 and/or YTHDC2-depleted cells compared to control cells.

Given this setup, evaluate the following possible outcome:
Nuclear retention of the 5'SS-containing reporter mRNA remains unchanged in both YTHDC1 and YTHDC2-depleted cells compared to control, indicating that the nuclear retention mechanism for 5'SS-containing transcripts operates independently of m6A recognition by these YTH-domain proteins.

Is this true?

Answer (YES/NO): NO